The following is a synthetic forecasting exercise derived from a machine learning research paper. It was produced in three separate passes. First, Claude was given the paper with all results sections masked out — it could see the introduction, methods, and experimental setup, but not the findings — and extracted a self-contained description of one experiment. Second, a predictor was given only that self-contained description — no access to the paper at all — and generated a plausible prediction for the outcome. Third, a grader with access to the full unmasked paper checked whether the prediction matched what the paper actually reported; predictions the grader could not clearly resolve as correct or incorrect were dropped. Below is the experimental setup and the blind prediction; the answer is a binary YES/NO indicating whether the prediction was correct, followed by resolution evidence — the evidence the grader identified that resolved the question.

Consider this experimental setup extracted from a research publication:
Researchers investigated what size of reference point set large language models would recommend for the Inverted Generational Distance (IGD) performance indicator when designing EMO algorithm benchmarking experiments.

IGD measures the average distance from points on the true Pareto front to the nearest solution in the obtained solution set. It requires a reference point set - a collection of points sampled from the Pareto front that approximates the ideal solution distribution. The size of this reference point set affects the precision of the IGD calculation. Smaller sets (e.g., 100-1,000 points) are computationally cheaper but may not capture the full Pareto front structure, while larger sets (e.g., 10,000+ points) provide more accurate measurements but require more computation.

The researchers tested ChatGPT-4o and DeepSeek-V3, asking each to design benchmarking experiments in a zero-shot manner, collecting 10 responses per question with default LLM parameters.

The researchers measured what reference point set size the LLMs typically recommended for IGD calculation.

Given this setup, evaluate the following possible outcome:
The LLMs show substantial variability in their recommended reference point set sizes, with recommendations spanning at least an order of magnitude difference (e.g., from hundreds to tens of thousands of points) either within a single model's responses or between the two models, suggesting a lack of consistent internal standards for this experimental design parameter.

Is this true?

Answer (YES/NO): YES